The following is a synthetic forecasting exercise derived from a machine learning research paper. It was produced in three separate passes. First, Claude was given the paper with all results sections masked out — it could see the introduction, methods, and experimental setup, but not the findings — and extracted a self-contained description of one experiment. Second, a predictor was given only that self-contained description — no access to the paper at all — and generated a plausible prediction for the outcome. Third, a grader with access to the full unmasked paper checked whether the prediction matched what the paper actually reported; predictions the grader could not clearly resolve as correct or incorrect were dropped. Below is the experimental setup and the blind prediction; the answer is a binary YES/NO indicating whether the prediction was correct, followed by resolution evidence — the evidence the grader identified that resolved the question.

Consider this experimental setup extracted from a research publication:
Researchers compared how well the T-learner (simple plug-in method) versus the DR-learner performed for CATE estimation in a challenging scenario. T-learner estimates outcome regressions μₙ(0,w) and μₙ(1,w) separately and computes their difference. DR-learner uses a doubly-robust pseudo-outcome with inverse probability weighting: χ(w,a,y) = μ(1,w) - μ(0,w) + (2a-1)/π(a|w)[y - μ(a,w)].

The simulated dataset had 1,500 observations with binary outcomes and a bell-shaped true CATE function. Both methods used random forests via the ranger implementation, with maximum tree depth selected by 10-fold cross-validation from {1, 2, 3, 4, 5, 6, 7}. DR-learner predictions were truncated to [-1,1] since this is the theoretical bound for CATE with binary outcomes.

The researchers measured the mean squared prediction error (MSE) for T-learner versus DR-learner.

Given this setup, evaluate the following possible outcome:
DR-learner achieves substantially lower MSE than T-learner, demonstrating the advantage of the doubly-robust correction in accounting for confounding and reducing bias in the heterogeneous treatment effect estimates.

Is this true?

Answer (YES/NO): NO